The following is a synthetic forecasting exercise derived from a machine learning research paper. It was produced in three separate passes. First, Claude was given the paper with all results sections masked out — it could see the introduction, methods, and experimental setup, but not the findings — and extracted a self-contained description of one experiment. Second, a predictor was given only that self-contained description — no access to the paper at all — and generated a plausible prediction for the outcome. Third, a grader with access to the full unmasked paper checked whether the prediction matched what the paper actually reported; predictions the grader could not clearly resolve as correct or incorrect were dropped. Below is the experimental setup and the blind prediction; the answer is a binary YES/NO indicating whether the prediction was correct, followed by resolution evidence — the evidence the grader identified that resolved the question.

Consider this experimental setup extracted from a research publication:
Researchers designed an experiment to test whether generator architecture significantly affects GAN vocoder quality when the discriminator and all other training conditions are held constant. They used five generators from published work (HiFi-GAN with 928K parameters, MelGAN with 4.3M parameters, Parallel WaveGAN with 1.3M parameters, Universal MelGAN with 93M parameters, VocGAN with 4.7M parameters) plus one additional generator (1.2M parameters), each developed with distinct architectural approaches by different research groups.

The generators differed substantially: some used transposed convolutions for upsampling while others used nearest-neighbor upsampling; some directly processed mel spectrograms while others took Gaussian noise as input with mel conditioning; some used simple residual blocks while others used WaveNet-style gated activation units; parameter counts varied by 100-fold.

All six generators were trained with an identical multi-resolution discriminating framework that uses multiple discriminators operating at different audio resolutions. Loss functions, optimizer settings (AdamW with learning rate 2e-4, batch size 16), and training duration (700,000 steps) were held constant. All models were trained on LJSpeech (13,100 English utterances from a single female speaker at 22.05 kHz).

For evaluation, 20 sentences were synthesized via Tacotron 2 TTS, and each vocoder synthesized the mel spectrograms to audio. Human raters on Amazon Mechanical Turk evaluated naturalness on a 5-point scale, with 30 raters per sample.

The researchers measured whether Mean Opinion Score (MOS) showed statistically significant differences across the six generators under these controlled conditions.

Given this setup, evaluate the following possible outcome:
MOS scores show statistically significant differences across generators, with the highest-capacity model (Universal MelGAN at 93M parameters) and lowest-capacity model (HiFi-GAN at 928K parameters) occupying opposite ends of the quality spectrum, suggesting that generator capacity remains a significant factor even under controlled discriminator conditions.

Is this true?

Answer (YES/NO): NO